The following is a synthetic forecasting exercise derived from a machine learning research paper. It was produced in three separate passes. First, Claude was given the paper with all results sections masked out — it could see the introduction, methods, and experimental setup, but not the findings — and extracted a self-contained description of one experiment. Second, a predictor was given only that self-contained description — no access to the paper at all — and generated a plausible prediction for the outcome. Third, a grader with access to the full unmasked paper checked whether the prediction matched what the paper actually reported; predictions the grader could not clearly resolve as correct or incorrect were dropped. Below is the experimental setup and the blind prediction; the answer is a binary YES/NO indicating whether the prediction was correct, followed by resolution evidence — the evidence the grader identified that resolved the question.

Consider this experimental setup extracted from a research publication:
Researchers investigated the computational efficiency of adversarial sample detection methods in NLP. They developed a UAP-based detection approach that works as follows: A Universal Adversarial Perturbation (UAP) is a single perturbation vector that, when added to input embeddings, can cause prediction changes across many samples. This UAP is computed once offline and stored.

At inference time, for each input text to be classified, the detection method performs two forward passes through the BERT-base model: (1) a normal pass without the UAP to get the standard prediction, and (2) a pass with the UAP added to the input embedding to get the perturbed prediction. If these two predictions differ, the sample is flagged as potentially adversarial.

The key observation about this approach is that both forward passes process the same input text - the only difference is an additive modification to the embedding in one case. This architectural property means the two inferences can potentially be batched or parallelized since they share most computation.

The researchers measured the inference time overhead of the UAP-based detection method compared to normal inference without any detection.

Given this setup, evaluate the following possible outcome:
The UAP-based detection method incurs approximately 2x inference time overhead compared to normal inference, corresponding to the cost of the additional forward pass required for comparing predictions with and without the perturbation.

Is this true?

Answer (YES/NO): NO